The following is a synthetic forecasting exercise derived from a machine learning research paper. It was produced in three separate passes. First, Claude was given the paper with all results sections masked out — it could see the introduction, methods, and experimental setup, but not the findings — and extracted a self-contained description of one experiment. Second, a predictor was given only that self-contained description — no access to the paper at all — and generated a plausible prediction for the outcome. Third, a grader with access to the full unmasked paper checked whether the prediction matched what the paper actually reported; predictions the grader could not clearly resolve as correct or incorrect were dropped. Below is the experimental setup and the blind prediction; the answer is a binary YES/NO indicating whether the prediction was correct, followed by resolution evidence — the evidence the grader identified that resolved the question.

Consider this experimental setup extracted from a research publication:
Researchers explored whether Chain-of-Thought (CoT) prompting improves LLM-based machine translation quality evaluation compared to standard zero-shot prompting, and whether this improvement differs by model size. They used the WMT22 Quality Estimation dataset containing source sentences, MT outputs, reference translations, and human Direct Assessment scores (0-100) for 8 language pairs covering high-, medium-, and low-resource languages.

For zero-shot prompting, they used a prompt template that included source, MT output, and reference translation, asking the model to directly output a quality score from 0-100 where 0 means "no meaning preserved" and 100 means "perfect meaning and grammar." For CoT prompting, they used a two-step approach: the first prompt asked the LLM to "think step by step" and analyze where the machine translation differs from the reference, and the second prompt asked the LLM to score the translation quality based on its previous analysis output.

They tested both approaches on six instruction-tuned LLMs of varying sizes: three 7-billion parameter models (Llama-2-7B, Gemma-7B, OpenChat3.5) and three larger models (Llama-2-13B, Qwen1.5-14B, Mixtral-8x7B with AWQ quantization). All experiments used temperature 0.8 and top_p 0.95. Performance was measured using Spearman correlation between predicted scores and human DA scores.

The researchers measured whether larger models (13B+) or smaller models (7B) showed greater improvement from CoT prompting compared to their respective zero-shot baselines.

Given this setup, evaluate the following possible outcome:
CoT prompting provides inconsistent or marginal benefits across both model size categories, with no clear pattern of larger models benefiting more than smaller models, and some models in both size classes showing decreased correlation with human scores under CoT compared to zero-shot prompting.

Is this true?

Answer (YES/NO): NO